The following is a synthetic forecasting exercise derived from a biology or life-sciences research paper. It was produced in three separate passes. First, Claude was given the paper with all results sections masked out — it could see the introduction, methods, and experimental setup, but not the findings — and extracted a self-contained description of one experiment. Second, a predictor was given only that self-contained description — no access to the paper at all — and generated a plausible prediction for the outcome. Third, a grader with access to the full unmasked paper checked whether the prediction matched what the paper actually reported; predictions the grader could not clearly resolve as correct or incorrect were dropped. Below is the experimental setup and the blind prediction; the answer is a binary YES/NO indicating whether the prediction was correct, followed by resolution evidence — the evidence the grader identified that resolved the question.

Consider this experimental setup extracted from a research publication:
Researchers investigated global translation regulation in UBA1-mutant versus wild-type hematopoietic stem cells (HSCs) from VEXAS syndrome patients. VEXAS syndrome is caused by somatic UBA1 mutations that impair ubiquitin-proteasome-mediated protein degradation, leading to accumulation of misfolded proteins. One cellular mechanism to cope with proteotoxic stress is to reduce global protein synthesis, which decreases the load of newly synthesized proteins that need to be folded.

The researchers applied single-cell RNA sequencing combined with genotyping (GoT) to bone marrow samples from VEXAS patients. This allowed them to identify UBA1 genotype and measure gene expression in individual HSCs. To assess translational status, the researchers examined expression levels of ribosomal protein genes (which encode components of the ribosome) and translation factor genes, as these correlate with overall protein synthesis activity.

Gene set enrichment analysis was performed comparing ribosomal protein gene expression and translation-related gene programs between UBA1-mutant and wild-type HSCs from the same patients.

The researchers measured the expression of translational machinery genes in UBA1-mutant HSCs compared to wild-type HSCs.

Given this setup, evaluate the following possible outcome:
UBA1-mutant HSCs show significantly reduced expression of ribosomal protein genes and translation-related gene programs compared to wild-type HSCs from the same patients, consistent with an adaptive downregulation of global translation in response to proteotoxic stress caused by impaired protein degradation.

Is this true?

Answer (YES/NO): YES